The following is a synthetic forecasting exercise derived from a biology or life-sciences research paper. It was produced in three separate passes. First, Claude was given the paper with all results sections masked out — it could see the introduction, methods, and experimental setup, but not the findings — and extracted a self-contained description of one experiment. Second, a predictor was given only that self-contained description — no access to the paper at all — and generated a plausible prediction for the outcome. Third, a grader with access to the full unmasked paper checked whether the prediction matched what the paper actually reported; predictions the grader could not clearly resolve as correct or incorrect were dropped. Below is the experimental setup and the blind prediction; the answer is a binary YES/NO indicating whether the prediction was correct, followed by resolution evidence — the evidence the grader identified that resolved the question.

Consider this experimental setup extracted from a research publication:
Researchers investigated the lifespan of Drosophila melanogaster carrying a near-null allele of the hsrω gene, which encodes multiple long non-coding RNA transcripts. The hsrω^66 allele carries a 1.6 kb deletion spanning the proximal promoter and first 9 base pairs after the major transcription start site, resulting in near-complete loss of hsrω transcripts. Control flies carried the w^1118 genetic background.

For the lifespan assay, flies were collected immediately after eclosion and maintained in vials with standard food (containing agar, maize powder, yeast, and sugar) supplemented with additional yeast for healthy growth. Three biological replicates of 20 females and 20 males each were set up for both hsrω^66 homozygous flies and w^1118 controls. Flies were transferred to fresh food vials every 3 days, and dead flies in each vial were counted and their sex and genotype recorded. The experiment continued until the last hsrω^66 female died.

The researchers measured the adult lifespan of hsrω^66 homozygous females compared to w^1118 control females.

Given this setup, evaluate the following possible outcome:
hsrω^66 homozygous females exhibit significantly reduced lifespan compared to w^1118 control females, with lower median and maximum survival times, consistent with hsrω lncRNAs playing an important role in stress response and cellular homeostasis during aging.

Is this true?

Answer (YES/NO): YES